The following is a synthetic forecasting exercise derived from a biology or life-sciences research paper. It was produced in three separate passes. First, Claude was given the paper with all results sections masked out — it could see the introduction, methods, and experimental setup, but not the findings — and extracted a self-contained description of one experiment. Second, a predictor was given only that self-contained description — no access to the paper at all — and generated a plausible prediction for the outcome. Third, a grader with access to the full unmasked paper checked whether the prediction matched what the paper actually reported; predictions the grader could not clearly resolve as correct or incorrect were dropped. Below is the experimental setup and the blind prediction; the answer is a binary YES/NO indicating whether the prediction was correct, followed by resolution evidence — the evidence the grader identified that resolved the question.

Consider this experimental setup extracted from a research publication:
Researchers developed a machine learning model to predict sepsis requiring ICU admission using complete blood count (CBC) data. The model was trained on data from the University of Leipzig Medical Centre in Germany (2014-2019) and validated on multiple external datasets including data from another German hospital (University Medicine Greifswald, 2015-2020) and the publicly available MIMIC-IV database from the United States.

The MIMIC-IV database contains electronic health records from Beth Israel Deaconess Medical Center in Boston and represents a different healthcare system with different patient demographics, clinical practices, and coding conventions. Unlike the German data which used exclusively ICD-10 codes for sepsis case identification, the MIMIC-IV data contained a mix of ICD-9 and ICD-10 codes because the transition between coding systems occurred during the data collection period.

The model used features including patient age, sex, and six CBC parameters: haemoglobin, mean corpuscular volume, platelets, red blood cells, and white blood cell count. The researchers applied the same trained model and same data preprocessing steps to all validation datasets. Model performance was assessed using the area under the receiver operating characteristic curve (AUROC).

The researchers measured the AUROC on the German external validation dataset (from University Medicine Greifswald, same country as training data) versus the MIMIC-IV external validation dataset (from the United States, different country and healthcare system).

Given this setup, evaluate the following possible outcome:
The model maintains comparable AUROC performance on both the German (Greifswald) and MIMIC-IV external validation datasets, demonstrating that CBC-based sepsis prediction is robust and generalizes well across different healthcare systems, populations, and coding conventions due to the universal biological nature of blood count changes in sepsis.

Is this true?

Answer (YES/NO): NO